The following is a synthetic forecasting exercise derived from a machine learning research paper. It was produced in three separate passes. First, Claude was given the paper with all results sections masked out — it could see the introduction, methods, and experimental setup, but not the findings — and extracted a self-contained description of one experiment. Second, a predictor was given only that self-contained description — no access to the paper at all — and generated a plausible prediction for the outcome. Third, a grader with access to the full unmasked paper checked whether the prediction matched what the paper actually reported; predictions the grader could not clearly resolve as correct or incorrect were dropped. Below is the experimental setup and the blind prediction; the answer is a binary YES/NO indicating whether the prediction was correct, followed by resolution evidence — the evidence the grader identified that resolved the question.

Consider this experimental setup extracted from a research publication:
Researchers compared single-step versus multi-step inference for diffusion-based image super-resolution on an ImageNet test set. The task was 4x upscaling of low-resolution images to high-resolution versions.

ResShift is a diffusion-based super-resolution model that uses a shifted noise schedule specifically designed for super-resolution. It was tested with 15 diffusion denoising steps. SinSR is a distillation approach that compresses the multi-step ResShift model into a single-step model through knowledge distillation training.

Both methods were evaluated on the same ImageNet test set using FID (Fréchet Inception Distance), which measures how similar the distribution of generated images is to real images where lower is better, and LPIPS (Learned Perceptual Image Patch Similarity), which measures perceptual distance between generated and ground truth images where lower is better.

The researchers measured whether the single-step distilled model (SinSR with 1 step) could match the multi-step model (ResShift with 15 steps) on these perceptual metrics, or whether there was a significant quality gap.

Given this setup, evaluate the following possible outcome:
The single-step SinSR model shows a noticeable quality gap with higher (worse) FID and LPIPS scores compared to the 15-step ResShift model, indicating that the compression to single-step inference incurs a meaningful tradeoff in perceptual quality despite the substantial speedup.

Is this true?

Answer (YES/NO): NO